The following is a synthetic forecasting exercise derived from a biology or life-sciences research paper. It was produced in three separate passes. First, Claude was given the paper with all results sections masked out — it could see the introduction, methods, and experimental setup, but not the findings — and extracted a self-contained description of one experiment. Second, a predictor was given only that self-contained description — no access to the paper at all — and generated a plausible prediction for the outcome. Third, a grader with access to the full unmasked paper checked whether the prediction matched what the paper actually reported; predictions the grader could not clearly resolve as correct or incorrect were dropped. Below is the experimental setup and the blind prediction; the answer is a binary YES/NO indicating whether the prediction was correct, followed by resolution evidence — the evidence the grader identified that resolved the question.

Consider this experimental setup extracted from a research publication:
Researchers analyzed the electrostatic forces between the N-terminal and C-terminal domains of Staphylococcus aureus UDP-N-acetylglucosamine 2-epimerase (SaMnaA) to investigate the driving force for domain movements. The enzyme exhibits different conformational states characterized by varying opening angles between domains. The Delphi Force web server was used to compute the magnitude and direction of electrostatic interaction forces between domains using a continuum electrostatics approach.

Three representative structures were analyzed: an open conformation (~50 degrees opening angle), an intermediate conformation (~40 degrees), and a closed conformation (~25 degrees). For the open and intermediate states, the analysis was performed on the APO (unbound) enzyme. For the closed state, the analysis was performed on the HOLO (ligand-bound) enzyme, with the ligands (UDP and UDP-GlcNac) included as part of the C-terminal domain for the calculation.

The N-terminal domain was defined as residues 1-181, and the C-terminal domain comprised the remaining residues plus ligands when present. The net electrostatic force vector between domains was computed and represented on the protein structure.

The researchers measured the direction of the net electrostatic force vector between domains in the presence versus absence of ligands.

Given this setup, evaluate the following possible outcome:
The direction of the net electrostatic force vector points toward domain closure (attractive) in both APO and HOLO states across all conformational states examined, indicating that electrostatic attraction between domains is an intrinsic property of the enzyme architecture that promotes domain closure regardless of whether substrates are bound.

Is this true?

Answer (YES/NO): NO